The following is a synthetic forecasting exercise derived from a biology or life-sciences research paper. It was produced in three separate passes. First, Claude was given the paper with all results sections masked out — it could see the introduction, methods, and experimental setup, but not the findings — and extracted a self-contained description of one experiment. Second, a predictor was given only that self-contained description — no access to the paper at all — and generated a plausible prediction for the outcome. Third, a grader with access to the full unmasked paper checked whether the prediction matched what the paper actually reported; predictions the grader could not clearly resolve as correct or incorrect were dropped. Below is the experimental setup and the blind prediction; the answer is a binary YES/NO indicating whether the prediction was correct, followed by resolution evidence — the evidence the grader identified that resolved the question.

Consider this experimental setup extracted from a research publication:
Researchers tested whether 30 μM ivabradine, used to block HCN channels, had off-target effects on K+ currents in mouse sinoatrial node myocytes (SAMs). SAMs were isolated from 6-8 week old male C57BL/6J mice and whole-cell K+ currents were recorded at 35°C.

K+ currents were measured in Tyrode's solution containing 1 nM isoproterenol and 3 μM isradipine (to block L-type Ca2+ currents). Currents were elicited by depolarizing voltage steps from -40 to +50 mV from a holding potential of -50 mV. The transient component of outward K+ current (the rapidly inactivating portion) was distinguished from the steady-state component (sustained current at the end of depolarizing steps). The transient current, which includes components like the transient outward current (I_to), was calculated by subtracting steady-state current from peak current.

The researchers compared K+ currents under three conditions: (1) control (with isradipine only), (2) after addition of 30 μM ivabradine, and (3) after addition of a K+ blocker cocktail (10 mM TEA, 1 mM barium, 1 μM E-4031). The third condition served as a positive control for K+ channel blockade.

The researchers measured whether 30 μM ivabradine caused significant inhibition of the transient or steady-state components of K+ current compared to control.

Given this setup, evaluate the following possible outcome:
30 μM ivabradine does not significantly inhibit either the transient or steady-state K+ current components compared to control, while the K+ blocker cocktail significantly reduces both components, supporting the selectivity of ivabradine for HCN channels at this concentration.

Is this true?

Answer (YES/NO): NO